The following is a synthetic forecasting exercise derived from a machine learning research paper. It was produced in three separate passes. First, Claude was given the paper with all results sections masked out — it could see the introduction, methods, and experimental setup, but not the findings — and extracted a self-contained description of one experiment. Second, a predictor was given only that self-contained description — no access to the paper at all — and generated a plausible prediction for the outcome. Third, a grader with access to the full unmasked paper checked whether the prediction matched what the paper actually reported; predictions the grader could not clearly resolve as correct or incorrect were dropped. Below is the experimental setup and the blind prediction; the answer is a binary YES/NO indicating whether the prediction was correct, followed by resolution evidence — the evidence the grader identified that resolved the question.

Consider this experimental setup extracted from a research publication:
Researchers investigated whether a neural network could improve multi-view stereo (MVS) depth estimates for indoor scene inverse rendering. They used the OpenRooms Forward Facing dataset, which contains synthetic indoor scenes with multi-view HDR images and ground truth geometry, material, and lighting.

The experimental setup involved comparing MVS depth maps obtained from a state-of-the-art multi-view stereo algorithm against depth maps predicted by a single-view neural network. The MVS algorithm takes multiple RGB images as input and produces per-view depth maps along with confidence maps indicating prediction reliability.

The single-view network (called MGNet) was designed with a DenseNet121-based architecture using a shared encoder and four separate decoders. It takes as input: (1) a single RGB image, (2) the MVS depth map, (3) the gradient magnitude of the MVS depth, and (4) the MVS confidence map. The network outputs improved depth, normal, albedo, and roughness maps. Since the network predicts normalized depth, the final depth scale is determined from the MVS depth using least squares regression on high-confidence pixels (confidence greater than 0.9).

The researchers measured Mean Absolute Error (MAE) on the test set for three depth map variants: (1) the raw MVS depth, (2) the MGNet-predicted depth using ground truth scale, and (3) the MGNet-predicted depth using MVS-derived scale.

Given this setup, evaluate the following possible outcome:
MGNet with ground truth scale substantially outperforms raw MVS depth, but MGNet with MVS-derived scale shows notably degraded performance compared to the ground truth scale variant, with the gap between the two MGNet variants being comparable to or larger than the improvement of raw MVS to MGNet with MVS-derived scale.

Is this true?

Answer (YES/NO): NO